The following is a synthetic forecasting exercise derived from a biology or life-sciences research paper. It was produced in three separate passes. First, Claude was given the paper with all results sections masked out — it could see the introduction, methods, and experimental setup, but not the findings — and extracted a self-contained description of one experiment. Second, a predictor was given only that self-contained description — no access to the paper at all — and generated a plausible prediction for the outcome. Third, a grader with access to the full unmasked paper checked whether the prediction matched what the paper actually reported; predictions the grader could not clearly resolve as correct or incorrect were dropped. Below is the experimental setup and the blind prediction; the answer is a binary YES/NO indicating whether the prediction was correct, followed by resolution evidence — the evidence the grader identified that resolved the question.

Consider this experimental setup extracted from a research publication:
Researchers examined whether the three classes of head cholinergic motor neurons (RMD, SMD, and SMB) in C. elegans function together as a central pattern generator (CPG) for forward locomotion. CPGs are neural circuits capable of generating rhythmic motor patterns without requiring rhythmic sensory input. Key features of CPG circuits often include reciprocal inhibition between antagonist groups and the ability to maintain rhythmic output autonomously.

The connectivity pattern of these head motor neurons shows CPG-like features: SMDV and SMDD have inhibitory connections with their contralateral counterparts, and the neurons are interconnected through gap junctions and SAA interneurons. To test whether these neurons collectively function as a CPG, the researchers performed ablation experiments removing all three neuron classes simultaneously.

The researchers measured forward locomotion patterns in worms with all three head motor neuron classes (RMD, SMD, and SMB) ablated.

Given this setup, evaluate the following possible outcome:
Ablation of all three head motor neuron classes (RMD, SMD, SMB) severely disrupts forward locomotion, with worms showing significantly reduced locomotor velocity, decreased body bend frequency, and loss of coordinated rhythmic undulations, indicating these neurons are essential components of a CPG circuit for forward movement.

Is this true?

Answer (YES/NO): NO